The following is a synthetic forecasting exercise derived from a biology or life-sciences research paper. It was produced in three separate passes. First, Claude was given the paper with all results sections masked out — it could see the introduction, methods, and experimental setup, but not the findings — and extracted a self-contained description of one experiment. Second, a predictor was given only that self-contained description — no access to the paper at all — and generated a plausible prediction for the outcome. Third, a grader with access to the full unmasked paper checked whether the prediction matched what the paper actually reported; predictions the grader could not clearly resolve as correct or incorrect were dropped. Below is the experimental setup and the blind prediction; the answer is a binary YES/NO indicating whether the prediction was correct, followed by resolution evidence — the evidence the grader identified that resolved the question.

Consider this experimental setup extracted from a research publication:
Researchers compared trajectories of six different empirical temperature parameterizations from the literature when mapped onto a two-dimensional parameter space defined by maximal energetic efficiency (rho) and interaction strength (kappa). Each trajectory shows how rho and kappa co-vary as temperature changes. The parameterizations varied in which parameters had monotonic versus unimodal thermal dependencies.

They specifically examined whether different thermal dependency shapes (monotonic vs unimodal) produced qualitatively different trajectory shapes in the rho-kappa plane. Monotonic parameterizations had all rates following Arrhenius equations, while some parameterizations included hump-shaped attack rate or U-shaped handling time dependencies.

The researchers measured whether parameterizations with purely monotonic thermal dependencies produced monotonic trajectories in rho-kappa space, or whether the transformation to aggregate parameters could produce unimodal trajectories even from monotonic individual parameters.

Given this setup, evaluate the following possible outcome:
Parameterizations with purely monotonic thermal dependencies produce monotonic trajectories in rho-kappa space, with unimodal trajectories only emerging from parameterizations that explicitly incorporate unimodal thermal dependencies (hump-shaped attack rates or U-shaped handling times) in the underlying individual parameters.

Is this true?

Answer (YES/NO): NO